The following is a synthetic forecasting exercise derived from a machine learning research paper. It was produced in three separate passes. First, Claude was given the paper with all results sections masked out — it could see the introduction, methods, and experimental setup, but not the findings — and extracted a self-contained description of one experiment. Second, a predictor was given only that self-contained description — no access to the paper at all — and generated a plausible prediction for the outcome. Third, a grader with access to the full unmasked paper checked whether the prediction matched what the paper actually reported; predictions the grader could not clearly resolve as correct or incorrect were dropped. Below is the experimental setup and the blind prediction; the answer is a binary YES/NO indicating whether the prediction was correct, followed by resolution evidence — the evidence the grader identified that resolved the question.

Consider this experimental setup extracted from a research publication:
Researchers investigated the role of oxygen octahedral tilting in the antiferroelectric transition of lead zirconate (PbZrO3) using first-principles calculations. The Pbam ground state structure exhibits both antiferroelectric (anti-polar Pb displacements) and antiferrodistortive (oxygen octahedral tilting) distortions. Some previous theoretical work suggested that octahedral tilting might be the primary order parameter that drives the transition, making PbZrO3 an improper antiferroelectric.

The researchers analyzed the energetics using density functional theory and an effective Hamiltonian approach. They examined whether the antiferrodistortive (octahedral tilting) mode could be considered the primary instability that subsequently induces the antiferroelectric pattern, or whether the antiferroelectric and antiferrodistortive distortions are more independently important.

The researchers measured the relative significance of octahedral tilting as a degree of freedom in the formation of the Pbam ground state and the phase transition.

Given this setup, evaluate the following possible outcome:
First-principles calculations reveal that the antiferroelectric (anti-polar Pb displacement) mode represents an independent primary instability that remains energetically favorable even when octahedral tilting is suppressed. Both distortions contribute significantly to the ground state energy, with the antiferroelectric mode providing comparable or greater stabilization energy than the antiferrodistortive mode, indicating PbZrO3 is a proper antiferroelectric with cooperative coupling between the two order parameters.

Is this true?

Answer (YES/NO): NO